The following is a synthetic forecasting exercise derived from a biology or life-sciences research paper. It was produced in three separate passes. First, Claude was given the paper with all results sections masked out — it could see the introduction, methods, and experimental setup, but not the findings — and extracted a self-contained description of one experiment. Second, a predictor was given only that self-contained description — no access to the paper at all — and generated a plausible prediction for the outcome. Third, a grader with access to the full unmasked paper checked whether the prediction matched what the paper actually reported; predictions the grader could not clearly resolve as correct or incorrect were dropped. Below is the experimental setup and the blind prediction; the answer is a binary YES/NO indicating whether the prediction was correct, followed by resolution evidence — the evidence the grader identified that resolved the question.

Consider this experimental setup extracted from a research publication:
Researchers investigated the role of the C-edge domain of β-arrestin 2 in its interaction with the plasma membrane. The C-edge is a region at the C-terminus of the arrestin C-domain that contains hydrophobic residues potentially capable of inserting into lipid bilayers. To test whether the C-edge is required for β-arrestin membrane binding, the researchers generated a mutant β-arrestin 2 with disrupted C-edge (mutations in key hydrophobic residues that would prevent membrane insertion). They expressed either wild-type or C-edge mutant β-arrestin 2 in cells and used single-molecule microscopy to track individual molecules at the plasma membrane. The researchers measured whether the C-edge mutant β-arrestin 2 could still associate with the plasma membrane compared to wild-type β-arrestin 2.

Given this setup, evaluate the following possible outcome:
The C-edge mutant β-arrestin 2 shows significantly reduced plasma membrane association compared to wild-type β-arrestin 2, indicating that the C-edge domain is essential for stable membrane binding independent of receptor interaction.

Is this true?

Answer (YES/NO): YES